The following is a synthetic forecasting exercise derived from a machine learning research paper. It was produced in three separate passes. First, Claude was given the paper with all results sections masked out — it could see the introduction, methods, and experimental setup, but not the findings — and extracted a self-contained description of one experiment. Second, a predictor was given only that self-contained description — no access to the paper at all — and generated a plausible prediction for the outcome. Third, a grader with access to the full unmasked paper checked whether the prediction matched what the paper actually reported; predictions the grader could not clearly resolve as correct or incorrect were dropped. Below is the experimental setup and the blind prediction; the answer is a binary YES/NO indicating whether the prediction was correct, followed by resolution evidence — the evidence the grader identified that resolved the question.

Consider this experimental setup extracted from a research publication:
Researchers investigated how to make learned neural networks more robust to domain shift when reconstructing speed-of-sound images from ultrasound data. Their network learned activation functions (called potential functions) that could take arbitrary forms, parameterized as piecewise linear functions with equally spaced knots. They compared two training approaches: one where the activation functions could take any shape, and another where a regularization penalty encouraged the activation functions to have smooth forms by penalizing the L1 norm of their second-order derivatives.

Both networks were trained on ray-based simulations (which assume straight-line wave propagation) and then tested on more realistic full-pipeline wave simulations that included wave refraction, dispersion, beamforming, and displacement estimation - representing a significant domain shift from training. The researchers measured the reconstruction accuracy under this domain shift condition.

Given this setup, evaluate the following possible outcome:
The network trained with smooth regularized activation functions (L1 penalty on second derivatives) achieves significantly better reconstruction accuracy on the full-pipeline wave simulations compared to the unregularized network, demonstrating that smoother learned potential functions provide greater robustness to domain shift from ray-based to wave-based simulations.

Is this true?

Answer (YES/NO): YES